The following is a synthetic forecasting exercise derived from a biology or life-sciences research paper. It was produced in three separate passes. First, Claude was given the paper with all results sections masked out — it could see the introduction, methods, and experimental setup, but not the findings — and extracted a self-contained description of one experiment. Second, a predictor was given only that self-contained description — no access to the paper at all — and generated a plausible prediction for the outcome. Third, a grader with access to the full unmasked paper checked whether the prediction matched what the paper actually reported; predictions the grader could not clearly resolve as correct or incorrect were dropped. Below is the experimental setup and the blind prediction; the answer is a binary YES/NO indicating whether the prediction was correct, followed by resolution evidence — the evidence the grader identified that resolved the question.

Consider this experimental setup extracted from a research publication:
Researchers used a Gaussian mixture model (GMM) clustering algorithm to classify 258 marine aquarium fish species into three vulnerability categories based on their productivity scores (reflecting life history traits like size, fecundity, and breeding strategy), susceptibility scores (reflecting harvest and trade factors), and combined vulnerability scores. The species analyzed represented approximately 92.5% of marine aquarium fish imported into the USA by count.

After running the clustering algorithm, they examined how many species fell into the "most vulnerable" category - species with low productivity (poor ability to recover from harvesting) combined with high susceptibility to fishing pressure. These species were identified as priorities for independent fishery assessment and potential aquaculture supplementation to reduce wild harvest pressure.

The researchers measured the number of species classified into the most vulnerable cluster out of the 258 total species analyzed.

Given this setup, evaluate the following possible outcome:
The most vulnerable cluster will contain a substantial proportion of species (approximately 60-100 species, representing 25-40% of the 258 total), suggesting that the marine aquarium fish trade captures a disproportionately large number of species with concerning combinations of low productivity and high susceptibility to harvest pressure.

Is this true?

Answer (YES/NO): NO